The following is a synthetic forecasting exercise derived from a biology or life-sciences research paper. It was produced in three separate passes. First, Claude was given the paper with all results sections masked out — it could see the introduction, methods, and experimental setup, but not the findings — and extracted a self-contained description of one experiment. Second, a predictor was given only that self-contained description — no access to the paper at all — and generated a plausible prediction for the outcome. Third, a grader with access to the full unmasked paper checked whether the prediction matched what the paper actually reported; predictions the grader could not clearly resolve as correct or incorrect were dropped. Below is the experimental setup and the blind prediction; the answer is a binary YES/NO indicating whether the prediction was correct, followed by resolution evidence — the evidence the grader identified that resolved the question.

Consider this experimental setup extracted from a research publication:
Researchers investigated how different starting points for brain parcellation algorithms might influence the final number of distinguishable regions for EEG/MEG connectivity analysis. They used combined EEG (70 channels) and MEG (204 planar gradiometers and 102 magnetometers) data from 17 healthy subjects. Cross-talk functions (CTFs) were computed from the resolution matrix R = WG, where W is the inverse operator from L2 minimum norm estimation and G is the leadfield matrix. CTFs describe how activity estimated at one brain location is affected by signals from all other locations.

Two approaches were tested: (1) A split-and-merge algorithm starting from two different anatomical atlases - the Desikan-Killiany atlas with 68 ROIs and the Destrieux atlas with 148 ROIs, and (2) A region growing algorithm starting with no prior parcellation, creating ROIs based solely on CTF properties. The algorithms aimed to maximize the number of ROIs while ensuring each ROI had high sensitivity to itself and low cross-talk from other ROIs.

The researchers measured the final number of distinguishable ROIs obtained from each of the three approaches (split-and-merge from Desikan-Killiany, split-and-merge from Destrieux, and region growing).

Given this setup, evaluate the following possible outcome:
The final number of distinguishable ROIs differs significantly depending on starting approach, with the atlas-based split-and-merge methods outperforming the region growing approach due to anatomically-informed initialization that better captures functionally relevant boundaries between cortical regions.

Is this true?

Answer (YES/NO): NO